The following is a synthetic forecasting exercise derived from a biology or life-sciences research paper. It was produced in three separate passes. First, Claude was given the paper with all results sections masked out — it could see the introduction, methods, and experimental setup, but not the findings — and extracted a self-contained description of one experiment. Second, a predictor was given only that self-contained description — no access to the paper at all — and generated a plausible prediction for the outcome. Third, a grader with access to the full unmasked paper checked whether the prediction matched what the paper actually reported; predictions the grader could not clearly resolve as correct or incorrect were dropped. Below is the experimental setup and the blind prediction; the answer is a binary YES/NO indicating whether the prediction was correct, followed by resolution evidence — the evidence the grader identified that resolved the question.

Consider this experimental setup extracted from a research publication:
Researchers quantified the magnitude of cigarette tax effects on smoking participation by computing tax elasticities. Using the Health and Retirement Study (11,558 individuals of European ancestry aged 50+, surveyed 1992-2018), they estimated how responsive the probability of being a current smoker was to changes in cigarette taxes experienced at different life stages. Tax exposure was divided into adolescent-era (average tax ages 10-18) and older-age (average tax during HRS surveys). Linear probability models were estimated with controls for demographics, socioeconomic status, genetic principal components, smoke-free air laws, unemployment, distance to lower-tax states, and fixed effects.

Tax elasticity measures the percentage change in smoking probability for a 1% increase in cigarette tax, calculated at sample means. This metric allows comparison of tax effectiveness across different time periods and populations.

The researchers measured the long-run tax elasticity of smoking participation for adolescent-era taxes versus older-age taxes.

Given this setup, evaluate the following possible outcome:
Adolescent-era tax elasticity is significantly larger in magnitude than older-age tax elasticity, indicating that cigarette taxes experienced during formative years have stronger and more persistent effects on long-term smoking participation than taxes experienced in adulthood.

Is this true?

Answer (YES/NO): YES